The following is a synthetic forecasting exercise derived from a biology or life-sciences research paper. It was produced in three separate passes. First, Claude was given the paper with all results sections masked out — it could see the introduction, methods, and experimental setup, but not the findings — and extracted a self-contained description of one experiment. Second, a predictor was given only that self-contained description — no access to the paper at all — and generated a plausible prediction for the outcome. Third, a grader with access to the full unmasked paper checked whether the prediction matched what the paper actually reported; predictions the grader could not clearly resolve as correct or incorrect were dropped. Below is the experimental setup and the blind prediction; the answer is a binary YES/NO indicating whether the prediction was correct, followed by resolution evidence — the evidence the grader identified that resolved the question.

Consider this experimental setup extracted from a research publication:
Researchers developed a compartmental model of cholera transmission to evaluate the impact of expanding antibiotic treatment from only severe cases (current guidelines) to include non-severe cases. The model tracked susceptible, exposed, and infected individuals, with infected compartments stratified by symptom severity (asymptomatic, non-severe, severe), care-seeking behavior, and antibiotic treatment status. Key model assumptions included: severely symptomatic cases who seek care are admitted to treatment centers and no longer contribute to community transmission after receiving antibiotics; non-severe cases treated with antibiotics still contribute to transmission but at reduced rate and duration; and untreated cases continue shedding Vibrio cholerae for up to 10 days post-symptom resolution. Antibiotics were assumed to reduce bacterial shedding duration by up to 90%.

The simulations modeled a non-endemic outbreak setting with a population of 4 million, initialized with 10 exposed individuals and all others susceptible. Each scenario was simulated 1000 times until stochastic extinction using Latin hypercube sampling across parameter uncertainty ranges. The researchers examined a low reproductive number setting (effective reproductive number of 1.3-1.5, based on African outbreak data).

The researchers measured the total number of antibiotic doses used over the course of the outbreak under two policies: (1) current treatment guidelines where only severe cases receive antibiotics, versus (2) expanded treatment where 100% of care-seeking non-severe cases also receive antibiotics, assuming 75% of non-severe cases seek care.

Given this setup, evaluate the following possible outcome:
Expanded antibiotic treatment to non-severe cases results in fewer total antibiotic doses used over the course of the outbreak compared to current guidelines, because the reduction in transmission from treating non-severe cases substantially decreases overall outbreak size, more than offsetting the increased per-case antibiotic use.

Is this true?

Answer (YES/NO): YES